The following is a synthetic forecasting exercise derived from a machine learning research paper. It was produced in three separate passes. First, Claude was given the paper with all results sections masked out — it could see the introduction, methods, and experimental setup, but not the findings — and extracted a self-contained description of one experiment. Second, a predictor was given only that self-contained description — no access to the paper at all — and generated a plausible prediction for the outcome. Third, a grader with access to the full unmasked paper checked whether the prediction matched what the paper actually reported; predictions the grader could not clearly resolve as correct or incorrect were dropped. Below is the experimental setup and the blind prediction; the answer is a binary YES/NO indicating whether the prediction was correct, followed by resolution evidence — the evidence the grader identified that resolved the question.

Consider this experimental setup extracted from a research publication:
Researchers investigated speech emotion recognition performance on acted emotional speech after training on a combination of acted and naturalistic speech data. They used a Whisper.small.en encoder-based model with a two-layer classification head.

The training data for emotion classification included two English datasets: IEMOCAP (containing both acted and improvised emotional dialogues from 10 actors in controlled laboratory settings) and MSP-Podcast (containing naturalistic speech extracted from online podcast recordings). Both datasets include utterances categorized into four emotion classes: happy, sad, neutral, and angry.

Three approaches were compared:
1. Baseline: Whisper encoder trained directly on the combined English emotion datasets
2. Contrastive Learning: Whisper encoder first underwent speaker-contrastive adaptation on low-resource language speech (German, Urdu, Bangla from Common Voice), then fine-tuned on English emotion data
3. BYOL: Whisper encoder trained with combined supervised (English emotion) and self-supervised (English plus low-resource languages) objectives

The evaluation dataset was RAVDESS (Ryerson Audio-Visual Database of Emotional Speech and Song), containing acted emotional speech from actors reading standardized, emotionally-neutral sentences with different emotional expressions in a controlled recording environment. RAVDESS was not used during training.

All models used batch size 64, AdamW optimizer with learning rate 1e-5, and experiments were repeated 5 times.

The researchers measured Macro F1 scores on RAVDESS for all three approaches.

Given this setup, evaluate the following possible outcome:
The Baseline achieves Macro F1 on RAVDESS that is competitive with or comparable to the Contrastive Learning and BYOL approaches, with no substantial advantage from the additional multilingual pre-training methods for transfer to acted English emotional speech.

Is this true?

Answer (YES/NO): YES